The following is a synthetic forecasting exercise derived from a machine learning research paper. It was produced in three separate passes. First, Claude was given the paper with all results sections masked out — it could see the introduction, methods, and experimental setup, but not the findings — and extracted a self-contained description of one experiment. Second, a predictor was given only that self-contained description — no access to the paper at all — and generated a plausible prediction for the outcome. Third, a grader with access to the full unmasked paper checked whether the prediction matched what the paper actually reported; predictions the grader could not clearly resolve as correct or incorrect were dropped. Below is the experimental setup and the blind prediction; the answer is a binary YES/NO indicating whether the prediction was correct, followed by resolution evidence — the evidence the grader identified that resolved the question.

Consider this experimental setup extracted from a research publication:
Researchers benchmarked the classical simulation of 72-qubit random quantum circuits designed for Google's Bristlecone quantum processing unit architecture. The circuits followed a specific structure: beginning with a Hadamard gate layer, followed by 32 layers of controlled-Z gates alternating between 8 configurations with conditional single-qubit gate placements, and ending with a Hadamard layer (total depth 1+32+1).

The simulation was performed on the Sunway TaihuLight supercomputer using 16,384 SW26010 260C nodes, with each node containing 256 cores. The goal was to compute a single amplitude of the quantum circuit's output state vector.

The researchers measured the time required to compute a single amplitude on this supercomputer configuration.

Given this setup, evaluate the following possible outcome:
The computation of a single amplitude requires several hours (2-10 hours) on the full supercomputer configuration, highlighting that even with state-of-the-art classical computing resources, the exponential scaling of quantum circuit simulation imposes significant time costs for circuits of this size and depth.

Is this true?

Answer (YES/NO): NO